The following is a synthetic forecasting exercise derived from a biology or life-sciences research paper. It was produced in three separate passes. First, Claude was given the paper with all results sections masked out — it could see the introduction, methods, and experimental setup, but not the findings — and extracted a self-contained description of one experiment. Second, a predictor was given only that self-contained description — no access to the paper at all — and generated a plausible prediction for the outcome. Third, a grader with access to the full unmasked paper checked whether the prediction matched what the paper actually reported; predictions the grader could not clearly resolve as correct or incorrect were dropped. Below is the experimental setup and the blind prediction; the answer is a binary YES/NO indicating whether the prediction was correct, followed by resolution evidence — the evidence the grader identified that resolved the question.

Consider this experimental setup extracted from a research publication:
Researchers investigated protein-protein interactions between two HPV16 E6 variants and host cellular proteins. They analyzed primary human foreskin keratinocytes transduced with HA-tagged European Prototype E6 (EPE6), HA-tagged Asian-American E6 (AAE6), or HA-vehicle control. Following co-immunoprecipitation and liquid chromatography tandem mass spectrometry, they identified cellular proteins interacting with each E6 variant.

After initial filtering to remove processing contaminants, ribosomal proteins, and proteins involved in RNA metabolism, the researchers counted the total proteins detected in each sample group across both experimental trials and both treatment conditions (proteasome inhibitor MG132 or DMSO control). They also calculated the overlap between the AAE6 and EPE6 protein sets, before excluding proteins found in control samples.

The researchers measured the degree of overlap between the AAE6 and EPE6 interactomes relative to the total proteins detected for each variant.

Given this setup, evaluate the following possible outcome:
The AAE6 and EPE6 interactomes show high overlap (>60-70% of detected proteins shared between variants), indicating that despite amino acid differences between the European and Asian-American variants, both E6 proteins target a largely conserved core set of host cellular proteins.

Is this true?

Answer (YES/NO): NO